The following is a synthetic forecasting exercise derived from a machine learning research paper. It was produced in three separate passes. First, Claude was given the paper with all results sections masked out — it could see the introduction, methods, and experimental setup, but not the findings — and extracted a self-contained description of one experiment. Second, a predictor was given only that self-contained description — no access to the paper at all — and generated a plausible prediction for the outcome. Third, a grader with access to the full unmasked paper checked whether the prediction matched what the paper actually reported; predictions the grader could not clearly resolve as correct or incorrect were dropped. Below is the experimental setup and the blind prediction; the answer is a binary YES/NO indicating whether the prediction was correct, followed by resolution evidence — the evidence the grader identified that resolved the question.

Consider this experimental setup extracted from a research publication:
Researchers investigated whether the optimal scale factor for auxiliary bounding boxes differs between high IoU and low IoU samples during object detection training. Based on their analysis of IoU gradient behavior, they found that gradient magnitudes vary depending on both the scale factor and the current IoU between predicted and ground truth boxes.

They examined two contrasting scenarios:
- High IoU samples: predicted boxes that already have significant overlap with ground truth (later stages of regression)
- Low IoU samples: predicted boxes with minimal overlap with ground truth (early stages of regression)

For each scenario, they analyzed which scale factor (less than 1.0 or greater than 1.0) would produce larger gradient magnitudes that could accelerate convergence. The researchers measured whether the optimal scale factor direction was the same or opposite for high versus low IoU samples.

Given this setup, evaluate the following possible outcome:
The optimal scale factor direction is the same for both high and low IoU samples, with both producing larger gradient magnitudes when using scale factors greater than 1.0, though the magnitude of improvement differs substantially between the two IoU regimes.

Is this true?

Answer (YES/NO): NO